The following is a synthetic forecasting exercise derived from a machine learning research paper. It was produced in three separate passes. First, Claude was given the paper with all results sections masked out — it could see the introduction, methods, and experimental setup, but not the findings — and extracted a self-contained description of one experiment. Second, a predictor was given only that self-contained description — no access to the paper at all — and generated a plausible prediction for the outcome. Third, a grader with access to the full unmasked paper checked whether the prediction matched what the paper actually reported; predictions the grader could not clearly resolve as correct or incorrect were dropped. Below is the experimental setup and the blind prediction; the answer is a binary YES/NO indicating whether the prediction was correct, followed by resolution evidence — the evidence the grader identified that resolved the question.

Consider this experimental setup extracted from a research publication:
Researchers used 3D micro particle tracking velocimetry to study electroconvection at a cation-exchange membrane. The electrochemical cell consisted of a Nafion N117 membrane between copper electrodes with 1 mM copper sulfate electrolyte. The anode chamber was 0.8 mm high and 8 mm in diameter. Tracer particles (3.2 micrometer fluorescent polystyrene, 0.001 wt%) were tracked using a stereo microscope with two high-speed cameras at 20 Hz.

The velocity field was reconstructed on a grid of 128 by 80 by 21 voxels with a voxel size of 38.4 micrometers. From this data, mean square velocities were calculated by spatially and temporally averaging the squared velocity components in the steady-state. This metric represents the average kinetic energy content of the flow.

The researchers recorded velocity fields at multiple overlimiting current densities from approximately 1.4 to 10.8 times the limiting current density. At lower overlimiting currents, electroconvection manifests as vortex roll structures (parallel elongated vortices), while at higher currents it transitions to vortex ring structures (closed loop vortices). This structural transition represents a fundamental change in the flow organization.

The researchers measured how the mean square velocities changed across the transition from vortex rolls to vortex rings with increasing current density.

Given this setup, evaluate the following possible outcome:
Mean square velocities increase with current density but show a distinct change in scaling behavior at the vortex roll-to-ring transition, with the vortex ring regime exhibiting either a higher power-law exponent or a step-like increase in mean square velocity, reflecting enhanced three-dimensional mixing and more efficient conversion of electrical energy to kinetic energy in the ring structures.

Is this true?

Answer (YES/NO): NO